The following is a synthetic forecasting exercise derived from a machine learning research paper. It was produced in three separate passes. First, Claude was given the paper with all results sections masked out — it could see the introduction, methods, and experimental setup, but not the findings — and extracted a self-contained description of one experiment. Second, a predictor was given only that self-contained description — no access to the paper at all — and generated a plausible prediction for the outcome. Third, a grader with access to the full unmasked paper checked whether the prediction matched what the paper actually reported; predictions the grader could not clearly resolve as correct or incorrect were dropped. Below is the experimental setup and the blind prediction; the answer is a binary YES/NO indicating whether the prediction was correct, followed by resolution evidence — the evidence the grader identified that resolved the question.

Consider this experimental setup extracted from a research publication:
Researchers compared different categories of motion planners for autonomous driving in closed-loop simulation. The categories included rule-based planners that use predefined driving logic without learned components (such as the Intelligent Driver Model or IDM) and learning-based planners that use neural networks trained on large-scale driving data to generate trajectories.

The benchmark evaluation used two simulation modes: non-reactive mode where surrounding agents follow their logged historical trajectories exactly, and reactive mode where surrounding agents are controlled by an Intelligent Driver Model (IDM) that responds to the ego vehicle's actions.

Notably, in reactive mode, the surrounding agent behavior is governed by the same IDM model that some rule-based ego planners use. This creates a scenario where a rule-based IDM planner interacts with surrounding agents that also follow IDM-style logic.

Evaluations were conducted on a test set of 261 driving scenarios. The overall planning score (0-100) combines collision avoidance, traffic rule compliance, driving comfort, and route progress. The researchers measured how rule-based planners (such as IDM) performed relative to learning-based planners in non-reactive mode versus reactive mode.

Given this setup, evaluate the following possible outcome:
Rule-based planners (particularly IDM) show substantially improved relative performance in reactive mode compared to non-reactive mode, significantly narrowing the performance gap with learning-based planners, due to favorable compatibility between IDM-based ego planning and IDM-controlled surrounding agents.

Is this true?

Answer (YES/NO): YES